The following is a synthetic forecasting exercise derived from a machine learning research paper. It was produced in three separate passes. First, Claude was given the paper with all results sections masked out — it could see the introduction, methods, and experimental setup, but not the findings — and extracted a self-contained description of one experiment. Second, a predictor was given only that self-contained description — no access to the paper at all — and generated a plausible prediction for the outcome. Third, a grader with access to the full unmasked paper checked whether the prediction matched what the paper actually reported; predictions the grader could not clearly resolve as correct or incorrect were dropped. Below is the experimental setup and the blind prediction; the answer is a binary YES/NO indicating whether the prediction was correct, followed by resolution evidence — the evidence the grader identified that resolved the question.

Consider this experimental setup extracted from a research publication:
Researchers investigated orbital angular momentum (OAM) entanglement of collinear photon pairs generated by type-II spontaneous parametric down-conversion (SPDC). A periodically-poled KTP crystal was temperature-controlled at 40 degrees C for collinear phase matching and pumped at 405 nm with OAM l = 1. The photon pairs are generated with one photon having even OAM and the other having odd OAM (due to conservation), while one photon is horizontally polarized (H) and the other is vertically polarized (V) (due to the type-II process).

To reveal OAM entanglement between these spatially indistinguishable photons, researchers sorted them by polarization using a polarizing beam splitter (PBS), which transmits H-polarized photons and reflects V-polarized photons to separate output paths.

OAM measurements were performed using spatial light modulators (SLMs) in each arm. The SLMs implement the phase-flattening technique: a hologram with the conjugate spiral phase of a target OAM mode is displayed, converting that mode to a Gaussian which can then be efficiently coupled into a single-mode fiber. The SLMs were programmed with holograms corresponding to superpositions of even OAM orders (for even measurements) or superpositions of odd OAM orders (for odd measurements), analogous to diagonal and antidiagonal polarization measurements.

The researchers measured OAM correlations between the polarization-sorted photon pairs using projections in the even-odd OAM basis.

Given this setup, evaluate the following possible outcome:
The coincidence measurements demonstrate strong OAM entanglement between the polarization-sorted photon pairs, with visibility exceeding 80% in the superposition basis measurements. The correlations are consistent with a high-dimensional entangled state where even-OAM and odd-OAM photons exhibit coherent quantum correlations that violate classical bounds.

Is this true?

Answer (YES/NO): YES